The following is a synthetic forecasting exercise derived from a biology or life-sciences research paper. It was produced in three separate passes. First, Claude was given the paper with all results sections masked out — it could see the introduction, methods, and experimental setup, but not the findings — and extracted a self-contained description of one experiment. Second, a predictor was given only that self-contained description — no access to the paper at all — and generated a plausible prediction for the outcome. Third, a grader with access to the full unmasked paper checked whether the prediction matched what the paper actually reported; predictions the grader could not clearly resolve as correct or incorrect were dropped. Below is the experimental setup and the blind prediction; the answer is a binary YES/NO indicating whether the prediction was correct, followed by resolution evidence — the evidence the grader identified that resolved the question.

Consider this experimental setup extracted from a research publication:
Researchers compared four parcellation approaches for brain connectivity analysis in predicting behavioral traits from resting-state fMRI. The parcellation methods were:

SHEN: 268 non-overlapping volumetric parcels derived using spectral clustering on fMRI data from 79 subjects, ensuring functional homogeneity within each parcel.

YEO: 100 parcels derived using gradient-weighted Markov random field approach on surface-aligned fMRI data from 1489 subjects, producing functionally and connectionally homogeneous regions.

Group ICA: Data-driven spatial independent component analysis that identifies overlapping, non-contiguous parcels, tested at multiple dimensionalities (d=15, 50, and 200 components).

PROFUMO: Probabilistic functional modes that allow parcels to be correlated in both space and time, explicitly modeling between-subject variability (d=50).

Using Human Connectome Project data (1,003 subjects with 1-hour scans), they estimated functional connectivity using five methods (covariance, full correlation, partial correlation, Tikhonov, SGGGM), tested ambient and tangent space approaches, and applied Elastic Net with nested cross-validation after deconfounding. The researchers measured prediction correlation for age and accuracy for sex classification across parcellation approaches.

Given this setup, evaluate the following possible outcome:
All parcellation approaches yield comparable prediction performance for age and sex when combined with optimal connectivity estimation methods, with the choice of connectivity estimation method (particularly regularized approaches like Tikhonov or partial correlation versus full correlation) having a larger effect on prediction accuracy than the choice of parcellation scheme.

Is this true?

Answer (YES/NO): NO